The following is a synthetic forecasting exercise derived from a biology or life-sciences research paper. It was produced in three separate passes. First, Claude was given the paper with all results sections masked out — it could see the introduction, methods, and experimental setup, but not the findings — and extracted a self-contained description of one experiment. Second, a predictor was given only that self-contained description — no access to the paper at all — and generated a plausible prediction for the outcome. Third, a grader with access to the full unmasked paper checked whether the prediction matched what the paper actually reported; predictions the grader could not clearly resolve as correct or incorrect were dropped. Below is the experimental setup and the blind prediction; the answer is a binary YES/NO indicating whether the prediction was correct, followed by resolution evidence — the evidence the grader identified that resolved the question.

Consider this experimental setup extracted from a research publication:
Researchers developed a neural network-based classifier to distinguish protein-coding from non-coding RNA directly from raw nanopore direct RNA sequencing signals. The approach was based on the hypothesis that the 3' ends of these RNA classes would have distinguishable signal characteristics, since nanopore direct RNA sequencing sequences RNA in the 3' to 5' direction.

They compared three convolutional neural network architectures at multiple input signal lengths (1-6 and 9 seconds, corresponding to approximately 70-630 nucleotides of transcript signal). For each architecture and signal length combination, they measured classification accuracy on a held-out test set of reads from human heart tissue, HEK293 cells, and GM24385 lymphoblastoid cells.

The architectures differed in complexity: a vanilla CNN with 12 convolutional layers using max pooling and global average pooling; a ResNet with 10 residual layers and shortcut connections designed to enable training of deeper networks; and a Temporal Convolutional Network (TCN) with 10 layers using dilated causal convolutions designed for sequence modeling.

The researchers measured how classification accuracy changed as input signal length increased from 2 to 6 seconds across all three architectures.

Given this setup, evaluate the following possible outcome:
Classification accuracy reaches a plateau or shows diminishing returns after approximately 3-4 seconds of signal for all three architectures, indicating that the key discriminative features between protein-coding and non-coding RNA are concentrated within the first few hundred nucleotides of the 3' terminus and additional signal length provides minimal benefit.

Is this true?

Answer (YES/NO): NO